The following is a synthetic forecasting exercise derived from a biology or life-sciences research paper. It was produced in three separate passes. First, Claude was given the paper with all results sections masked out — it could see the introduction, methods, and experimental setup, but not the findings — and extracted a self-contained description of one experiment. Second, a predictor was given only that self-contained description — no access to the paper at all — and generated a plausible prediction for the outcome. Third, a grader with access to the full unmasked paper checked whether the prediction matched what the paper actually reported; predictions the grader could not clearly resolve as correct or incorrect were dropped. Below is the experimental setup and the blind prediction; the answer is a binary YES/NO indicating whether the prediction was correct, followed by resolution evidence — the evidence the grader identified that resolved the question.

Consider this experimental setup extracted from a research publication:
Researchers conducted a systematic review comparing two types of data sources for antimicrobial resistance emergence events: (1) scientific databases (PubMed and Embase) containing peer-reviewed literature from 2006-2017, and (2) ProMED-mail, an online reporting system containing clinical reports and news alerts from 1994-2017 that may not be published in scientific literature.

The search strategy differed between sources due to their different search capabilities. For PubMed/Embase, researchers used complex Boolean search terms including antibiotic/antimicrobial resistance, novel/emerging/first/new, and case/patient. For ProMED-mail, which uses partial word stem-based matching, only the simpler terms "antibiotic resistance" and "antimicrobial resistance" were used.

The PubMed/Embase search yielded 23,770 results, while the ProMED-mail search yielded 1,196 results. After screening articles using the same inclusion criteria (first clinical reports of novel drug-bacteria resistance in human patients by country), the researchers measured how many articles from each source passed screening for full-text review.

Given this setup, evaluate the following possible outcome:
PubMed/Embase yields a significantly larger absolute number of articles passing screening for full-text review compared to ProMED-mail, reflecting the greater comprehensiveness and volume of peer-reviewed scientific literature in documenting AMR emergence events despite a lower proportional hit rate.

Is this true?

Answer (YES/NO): YES